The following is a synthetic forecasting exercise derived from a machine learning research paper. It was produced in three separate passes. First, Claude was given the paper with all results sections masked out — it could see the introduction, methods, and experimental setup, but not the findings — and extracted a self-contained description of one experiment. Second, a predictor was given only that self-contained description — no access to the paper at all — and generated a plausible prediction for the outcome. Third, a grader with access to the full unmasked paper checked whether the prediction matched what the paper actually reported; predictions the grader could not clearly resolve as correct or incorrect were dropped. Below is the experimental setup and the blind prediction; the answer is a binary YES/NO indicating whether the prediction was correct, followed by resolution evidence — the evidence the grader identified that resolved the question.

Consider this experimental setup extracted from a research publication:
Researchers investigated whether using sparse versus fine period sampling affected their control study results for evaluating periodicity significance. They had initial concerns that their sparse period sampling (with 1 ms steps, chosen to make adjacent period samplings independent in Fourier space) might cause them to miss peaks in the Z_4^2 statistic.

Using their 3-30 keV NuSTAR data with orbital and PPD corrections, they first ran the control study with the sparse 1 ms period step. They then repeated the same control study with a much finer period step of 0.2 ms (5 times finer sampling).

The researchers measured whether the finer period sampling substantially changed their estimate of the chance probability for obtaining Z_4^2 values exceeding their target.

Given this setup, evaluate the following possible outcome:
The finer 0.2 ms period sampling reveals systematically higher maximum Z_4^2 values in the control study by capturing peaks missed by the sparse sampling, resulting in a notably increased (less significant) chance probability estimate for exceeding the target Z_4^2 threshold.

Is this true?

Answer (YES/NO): NO